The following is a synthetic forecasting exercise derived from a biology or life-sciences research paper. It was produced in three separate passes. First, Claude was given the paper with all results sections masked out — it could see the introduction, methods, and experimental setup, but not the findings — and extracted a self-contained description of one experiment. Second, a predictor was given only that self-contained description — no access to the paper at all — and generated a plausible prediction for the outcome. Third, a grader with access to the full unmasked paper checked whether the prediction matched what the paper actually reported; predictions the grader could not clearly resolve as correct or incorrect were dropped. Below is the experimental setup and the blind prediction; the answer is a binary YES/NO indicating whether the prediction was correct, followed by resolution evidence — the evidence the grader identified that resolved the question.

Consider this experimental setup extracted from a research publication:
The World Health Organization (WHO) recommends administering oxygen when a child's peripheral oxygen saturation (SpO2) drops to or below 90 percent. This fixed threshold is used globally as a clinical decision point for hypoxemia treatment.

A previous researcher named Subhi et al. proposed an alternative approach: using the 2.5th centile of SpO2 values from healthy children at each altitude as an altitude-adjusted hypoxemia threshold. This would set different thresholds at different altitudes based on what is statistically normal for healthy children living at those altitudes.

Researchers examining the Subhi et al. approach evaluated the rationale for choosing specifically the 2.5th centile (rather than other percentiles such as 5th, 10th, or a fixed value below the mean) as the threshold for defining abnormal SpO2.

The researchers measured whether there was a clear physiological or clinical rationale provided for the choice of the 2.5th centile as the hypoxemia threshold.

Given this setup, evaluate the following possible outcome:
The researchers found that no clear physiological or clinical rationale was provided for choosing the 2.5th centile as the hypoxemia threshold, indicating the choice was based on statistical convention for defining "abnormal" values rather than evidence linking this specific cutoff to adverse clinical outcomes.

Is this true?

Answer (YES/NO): YES